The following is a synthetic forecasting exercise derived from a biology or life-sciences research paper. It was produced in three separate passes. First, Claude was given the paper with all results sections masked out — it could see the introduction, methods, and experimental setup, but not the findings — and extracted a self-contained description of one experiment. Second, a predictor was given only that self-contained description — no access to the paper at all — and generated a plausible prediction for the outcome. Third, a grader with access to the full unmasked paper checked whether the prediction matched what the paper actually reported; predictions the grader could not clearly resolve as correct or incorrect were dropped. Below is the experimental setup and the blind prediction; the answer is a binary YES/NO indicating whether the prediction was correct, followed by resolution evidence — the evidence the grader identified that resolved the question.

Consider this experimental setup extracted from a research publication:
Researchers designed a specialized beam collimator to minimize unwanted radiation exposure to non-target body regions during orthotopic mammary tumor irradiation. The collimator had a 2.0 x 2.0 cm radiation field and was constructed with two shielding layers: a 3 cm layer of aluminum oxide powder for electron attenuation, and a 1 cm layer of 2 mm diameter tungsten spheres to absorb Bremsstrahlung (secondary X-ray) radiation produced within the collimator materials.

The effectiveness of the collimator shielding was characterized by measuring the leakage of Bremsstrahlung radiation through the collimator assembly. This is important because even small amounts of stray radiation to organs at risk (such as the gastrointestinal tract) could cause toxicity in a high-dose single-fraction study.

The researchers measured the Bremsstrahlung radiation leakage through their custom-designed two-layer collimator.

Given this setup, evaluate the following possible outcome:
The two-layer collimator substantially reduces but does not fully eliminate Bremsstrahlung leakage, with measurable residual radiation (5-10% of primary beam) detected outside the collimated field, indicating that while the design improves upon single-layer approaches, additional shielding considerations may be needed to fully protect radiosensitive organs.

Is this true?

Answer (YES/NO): NO